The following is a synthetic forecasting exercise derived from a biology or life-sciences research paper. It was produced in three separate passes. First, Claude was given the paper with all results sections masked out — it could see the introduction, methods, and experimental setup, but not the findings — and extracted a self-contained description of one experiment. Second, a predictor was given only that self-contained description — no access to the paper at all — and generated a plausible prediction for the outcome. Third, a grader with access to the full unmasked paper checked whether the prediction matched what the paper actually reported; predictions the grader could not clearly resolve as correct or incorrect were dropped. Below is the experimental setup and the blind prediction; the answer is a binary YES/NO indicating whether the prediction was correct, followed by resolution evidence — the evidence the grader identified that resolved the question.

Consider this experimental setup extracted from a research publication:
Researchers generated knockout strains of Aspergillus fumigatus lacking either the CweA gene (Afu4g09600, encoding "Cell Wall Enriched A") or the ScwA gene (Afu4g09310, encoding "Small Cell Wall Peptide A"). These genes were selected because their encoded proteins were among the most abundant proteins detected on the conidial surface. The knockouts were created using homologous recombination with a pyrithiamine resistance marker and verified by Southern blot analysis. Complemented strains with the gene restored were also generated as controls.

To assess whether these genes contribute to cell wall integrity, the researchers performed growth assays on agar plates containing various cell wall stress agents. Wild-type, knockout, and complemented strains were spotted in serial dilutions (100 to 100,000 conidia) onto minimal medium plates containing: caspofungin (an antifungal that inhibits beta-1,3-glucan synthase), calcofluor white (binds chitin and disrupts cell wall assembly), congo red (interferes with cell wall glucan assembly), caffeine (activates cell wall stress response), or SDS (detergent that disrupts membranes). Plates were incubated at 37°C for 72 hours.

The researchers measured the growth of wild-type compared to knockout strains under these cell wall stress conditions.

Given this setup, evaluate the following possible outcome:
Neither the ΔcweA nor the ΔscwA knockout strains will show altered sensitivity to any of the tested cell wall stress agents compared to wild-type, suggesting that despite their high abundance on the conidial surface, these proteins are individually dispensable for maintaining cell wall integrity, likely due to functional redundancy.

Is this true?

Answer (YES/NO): NO